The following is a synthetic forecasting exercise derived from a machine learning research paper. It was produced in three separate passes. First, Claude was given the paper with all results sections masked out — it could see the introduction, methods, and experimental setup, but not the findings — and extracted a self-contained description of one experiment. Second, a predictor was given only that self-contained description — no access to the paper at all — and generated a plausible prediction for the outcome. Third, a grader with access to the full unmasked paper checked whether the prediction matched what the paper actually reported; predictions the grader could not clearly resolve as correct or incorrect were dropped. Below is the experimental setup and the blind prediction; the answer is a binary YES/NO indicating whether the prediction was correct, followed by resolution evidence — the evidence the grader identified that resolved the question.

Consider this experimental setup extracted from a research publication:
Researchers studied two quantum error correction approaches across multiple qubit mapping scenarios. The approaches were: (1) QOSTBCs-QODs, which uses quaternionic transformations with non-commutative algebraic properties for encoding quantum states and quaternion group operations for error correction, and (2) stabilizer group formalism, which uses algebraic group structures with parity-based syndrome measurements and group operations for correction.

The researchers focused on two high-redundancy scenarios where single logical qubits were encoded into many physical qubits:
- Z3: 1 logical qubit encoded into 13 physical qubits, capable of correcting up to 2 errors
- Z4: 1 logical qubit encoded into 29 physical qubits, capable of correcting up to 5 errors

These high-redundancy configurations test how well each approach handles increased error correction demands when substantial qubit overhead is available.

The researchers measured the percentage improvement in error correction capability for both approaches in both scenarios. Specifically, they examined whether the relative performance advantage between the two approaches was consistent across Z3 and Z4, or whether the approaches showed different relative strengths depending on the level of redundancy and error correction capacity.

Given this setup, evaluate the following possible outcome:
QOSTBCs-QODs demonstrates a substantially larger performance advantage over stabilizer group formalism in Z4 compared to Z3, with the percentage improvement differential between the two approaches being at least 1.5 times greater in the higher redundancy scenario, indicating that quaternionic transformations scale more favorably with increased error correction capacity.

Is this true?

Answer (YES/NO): NO